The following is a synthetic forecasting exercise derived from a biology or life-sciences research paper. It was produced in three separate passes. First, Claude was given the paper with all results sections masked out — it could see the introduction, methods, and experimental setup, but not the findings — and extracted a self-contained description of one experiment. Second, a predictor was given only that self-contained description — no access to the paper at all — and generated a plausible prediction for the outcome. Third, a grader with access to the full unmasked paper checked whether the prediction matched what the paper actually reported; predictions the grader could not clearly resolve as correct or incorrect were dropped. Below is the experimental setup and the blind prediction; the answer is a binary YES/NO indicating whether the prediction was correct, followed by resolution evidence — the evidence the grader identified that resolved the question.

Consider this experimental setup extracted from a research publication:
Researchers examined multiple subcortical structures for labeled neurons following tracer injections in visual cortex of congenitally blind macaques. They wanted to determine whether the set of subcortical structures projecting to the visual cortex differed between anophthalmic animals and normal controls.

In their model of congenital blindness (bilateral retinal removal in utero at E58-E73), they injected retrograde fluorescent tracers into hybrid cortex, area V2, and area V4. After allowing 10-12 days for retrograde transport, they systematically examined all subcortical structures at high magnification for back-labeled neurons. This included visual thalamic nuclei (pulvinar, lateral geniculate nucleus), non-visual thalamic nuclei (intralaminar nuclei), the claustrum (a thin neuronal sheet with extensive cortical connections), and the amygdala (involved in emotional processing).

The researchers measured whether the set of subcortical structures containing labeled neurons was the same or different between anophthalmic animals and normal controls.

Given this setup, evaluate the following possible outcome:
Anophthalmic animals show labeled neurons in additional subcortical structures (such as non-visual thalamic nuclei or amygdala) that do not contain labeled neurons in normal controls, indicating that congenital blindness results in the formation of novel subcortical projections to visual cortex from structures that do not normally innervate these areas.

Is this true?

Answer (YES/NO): NO